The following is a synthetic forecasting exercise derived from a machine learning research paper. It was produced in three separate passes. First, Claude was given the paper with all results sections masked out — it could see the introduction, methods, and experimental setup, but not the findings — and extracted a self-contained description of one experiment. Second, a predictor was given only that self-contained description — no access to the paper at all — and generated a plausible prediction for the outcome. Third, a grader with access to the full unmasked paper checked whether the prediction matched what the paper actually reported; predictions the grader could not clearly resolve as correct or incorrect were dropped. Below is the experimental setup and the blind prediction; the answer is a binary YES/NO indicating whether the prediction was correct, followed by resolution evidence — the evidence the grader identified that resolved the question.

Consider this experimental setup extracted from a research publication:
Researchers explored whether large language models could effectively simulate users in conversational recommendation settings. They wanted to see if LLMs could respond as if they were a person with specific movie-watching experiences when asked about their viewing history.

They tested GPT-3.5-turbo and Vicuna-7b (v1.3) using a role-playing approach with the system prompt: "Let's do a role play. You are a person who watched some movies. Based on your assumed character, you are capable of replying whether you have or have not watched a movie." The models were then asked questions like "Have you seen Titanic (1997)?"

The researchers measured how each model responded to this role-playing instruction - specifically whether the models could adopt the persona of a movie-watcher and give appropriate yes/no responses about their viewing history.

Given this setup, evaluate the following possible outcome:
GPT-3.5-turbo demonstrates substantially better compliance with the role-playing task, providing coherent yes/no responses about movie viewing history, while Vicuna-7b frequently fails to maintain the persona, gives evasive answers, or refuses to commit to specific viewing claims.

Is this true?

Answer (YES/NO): YES